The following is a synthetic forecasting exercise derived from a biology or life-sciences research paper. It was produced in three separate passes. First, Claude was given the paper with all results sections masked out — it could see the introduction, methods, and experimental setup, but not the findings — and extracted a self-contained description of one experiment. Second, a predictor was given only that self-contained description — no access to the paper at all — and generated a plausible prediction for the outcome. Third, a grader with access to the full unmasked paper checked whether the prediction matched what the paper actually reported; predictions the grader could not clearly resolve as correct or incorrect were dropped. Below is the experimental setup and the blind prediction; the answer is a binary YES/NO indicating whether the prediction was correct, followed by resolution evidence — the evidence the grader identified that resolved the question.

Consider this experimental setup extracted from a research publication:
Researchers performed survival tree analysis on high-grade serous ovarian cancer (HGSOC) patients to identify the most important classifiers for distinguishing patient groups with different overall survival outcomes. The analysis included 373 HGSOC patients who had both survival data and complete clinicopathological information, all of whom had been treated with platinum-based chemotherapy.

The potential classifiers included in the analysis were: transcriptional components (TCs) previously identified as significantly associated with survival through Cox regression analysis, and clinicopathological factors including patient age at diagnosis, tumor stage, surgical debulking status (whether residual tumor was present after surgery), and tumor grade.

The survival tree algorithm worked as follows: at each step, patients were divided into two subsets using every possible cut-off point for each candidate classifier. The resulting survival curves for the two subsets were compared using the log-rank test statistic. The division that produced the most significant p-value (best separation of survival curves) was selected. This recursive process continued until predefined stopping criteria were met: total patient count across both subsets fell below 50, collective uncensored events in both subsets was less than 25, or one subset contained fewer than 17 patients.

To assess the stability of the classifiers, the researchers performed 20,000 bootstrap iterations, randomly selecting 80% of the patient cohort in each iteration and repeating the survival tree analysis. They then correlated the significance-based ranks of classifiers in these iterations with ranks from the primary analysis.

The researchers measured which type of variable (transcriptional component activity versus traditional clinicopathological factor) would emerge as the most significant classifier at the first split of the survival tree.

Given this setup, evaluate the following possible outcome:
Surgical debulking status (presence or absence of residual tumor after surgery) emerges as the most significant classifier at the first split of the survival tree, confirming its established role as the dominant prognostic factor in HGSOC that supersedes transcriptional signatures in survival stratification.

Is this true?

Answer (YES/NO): NO